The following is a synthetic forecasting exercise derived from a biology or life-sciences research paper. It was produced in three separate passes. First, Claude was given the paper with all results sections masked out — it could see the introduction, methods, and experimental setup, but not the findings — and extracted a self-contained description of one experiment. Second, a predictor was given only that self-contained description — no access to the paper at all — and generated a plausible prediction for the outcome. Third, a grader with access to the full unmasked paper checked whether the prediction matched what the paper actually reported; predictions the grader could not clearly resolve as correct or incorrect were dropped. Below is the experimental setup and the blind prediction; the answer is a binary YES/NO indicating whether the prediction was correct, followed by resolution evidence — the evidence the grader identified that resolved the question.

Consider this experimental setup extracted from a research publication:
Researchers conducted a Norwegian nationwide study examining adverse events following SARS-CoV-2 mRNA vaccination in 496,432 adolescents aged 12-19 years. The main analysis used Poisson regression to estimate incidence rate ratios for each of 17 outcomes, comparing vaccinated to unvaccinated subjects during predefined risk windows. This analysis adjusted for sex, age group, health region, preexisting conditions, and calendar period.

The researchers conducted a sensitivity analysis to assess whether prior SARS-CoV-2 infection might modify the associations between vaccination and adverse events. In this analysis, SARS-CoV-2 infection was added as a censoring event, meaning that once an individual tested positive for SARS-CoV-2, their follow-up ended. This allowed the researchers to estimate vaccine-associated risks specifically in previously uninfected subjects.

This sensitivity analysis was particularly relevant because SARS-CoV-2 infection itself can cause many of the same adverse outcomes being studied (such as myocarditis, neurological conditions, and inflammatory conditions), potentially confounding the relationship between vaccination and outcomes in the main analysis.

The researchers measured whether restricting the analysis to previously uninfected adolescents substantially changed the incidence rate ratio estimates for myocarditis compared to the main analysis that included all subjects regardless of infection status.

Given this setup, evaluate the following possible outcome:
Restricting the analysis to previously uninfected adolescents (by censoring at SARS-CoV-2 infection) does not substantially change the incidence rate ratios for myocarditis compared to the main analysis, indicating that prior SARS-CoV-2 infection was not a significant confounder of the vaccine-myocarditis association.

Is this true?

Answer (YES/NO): YES